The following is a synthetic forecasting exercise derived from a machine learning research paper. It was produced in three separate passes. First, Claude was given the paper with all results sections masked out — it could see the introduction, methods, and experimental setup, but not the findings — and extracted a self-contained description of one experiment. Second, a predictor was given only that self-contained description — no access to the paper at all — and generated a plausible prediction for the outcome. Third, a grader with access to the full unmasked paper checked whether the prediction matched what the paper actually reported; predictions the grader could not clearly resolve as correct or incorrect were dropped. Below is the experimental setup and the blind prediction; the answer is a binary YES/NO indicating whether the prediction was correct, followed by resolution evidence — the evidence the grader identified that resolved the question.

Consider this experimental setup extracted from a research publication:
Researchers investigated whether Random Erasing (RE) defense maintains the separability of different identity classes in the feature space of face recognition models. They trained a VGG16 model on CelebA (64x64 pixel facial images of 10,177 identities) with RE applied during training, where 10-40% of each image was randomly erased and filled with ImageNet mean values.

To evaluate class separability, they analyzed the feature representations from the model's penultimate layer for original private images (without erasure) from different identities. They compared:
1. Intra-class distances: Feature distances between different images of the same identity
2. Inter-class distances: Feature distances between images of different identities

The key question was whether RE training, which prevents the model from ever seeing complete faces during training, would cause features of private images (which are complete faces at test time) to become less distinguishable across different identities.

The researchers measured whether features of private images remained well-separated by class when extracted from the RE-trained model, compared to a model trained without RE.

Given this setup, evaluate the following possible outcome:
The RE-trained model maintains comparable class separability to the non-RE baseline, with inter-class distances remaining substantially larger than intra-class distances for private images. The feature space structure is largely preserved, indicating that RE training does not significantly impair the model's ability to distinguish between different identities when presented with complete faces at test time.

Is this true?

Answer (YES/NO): YES